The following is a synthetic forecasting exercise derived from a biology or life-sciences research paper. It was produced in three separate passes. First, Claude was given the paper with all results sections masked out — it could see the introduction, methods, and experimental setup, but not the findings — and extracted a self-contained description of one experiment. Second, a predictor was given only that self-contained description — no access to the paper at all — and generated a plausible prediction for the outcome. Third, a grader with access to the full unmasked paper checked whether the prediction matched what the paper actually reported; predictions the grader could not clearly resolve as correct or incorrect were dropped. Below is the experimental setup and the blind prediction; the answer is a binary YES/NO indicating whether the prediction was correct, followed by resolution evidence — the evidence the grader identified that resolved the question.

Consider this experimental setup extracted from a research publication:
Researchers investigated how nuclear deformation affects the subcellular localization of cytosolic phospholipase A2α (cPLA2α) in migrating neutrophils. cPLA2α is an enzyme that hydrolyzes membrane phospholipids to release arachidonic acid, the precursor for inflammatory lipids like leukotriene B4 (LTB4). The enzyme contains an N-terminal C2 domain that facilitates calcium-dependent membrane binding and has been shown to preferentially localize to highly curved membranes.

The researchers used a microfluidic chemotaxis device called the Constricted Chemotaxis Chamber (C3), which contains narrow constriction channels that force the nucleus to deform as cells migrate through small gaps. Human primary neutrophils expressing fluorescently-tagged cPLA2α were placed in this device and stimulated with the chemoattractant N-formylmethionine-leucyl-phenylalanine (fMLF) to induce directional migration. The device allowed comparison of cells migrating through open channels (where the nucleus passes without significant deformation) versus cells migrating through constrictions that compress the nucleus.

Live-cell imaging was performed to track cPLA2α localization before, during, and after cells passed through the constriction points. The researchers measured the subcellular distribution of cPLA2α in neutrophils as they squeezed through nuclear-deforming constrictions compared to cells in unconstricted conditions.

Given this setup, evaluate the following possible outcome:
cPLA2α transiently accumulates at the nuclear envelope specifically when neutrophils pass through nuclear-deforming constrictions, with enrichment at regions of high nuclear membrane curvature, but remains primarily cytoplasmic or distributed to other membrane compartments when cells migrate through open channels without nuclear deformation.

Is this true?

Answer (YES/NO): YES